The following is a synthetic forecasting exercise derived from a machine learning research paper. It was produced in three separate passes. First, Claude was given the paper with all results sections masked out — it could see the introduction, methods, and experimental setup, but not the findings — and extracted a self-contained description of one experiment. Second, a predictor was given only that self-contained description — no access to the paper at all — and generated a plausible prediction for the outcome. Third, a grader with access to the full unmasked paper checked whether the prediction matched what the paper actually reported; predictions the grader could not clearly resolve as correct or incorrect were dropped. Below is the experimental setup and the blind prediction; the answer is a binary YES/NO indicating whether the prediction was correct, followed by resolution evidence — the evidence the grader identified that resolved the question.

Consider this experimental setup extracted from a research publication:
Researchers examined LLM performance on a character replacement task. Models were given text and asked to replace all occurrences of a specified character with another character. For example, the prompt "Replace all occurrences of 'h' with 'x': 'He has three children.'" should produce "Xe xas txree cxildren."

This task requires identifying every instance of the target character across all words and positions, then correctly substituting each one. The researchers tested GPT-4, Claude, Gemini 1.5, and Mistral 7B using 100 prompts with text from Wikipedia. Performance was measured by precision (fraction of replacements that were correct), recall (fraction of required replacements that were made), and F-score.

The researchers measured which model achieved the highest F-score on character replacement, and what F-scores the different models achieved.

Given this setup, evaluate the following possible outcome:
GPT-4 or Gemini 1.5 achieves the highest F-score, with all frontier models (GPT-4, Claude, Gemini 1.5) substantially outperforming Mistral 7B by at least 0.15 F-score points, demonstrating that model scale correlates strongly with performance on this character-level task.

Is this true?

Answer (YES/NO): YES